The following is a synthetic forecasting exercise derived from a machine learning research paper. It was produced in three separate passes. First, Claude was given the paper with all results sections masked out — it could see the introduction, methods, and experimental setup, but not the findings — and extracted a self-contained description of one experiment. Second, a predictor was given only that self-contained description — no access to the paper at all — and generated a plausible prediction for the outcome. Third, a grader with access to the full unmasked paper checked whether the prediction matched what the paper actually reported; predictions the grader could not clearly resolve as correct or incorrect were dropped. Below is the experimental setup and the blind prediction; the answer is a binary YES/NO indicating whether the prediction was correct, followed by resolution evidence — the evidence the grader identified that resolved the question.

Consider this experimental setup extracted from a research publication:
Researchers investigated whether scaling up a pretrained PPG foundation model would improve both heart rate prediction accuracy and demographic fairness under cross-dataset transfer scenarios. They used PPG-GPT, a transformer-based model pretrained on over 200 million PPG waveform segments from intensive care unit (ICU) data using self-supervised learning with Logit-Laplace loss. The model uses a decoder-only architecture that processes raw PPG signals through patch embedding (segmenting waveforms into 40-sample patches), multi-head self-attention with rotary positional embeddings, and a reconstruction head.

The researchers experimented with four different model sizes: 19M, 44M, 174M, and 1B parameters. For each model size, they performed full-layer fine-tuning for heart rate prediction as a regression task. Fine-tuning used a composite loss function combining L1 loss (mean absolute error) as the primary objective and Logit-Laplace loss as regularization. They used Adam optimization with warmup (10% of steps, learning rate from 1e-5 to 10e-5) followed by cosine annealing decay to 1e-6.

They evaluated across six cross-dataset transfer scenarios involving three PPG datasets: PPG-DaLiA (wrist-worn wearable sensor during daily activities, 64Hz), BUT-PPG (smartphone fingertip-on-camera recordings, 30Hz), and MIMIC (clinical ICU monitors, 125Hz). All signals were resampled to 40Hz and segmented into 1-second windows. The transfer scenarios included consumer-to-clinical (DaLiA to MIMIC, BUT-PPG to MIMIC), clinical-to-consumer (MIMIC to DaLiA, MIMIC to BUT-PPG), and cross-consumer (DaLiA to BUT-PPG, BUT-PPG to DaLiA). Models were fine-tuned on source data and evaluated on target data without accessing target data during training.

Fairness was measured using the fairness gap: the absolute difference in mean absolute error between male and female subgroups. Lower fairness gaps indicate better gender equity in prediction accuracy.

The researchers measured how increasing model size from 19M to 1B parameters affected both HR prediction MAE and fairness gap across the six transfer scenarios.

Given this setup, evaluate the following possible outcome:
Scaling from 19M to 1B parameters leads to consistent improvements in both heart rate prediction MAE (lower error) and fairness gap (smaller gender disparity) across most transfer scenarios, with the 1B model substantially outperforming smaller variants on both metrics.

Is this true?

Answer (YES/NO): NO